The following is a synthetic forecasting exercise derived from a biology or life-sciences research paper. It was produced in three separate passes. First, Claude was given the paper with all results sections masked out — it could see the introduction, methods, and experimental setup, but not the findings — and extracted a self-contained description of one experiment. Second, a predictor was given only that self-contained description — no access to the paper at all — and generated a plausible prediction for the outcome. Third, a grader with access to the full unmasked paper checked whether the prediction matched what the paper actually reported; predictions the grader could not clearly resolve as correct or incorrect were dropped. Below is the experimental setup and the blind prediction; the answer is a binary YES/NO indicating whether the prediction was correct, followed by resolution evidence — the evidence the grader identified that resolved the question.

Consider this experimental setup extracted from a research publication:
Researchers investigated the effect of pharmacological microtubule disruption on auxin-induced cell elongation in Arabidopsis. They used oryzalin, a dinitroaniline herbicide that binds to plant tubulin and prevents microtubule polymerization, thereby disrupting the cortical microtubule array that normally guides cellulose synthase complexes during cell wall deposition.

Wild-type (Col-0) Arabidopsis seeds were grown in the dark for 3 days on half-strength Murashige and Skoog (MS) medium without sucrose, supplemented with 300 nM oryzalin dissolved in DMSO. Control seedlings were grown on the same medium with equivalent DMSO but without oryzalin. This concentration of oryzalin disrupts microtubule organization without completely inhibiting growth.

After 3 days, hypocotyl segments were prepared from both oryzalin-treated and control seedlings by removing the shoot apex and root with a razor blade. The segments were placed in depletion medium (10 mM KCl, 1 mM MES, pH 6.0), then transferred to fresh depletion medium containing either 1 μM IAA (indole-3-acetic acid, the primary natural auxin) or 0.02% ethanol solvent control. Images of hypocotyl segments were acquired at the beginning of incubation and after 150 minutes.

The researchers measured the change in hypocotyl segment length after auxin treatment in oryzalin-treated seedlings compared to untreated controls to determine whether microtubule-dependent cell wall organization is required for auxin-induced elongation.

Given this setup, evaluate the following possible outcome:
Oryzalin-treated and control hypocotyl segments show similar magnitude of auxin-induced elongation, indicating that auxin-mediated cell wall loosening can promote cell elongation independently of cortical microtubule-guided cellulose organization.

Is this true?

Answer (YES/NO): NO